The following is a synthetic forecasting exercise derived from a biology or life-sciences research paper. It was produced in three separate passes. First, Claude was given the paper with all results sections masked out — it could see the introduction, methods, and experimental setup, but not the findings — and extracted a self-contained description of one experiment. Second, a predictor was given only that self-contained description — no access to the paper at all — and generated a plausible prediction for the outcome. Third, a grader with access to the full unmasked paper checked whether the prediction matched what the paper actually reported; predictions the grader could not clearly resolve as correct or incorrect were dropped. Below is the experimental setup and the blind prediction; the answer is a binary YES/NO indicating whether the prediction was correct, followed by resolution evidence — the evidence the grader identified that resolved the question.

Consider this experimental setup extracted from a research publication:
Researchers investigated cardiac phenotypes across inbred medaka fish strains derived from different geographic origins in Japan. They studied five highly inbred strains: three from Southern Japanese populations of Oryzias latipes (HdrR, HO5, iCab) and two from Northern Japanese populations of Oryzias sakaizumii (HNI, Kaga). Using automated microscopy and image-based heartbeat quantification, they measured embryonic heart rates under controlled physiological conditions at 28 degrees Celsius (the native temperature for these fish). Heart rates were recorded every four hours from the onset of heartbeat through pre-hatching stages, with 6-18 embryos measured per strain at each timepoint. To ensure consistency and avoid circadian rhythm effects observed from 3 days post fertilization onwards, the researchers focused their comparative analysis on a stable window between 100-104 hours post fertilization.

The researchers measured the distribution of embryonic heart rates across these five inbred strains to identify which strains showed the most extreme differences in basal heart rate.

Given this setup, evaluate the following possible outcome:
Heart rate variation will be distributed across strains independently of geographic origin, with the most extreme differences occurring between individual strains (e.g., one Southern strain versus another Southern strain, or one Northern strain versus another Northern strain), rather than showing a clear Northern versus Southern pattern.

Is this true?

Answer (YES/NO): YES